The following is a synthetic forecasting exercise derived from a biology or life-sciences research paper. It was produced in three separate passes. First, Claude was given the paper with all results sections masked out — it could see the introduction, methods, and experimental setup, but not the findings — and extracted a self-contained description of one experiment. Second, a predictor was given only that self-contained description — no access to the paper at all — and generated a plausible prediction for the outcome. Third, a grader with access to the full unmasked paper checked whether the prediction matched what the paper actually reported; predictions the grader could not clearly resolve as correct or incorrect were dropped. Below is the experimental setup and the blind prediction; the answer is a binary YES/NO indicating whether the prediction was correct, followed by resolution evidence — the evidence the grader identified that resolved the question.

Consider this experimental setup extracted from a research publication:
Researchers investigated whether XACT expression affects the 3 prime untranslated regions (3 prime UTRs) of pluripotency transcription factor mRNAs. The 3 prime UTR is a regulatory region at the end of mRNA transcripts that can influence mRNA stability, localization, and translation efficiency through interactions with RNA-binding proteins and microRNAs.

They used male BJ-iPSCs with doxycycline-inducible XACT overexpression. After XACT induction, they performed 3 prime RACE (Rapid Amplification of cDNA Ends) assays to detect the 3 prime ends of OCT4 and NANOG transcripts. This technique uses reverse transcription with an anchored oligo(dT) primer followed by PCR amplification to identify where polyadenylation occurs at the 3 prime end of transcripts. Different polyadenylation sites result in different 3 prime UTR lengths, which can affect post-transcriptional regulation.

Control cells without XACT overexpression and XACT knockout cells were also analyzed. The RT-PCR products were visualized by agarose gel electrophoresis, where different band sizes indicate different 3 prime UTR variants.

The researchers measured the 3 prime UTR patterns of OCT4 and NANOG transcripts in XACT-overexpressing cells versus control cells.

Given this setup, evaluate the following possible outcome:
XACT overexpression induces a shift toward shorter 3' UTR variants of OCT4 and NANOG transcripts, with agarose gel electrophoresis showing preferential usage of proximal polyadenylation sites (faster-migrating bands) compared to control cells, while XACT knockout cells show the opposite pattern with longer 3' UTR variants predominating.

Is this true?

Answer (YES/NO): NO